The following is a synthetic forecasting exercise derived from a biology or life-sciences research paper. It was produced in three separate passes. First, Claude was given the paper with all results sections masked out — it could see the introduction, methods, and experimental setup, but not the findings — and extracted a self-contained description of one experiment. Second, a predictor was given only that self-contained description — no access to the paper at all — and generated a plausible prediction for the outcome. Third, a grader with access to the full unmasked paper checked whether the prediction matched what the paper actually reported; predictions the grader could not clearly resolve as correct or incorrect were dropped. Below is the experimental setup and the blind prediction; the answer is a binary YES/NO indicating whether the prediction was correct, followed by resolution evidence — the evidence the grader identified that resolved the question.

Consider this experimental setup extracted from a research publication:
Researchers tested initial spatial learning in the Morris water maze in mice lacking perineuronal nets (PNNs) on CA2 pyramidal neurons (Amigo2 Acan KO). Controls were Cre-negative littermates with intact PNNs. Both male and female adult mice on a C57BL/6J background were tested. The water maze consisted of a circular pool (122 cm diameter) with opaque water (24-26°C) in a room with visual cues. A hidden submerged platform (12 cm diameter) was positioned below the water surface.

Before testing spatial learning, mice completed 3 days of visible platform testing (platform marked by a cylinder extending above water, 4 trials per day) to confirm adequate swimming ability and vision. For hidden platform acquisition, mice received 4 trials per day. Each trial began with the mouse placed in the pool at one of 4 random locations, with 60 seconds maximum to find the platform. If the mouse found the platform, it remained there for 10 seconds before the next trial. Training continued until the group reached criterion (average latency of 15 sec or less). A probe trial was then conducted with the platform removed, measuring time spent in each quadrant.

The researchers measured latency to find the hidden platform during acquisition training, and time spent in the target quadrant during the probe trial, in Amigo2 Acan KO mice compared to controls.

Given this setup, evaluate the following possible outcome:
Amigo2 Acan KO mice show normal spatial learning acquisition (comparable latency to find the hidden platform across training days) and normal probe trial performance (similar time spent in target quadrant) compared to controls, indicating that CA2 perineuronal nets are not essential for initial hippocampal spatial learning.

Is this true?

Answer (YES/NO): NO